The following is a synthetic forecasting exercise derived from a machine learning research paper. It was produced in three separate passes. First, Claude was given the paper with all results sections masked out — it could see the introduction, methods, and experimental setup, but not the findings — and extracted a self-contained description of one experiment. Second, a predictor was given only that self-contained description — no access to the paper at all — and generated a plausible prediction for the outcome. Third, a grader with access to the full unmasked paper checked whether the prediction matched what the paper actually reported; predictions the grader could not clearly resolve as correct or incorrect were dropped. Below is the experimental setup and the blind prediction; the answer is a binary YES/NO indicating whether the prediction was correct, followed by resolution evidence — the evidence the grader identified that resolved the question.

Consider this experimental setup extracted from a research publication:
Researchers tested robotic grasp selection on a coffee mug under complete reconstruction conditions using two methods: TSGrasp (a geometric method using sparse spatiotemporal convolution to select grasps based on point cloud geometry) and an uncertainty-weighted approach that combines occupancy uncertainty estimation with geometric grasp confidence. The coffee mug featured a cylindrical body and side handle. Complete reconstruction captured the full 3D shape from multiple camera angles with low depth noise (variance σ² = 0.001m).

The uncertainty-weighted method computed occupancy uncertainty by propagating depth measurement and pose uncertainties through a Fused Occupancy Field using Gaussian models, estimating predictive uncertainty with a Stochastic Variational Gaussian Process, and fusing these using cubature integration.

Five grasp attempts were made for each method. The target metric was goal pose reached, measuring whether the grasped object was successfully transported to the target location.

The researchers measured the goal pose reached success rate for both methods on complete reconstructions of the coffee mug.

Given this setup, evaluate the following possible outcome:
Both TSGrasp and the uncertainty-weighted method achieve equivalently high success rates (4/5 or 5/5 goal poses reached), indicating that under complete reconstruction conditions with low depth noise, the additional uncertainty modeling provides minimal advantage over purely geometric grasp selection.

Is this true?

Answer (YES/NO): NO